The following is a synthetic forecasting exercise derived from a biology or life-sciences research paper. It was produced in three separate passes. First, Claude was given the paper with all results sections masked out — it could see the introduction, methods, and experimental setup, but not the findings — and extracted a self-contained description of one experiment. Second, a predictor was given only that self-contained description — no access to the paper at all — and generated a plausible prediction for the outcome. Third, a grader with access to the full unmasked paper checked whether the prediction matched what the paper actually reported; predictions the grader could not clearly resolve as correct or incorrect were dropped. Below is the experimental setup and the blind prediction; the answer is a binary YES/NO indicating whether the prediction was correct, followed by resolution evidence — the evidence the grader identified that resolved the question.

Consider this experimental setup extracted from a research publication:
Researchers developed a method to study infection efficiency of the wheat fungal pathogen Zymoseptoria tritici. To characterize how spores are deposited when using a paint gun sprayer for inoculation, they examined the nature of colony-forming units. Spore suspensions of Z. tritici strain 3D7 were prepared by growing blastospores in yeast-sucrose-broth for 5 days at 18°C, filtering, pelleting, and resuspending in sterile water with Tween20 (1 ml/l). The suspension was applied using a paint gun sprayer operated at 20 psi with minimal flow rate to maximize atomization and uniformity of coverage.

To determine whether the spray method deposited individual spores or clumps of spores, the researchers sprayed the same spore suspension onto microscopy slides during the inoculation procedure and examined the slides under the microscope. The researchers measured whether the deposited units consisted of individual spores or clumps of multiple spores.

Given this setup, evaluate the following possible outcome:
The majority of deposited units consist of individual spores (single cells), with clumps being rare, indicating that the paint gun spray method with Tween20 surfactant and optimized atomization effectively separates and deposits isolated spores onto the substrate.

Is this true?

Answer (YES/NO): YES